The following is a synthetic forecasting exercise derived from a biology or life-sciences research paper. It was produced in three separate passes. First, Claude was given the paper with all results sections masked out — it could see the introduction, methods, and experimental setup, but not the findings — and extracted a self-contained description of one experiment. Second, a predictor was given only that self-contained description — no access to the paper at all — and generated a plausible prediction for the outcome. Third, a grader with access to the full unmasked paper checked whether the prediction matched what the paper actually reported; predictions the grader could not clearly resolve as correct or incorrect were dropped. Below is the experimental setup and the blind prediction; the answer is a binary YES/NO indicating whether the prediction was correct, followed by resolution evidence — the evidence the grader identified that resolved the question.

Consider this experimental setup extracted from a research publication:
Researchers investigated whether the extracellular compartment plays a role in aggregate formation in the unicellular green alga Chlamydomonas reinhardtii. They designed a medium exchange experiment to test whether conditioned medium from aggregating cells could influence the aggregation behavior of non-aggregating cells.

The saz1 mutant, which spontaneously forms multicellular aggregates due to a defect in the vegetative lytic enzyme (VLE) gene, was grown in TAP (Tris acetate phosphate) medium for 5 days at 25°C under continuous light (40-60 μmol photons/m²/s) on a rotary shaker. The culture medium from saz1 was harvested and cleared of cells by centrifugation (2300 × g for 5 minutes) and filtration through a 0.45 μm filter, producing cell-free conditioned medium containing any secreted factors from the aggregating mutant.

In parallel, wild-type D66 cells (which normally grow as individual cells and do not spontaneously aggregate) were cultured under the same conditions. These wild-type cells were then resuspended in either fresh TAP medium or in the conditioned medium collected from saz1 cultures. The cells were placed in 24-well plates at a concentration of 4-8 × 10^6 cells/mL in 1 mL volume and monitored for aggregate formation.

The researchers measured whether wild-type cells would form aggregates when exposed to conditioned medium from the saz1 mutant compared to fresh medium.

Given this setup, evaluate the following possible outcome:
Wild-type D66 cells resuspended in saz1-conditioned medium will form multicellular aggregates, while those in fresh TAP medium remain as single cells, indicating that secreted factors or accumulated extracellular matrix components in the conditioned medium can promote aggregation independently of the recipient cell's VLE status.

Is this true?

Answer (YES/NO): YES